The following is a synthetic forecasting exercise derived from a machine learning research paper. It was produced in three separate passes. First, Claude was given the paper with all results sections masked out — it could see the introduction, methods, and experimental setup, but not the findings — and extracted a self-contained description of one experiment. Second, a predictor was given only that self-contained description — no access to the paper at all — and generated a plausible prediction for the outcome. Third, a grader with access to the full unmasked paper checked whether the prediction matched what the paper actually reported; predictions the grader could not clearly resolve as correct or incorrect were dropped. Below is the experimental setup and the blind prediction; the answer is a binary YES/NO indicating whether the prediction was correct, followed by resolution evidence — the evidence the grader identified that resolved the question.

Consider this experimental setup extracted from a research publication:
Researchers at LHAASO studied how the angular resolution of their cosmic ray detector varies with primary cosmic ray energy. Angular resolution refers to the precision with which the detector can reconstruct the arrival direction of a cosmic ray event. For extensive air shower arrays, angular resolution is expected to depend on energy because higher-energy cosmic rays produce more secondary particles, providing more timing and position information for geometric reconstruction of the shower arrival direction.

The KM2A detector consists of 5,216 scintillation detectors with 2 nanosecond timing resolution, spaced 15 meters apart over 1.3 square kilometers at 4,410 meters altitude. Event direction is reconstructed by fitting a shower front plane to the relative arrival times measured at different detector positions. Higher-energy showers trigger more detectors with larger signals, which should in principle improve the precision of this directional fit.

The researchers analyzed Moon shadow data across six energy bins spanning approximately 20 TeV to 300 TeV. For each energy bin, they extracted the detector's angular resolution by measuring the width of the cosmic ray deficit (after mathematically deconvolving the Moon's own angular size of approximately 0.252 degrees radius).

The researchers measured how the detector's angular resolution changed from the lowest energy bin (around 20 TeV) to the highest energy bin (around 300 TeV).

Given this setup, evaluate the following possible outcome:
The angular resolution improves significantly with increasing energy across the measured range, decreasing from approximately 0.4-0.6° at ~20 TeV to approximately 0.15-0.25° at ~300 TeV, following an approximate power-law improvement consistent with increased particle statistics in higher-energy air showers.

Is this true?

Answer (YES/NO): YES